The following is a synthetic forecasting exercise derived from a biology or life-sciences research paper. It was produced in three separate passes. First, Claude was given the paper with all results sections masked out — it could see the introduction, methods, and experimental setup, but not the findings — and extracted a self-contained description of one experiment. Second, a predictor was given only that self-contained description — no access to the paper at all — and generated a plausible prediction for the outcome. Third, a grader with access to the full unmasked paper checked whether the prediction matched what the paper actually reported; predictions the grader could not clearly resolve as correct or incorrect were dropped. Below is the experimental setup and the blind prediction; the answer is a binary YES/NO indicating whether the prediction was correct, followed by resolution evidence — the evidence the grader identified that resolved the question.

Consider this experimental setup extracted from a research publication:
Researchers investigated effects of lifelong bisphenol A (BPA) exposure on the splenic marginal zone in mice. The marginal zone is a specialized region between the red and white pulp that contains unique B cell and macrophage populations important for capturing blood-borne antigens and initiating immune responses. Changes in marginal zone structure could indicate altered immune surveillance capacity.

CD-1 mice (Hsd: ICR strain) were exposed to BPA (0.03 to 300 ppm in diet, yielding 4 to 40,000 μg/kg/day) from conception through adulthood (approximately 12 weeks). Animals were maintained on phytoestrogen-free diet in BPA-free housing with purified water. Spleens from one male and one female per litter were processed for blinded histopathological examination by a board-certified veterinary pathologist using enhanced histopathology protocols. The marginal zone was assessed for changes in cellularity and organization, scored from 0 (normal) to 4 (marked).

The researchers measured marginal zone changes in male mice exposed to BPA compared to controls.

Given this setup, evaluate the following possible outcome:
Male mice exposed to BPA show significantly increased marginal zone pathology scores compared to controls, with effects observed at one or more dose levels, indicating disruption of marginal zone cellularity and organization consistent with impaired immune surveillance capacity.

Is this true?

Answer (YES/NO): YES